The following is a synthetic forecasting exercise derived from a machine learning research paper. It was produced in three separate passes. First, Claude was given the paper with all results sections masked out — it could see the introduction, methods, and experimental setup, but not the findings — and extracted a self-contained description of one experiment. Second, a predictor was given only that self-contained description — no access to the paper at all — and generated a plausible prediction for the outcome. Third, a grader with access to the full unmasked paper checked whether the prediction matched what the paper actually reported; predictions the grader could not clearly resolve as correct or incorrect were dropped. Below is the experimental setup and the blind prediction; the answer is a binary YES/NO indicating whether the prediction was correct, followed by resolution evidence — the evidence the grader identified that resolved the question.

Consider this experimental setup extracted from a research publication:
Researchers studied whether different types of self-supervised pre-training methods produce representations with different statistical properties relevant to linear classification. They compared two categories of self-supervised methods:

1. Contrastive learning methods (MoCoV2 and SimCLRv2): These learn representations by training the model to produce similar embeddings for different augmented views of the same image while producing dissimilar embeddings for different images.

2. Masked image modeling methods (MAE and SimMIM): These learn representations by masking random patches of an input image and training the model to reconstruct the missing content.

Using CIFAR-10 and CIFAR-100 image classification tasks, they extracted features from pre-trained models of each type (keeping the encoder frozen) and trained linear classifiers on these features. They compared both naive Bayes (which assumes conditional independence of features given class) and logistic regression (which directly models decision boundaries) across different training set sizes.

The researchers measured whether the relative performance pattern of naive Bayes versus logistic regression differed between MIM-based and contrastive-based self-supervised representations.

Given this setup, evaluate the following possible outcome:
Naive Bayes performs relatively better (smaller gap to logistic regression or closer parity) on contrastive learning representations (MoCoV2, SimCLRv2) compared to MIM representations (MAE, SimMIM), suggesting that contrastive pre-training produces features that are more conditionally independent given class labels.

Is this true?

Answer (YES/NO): NO